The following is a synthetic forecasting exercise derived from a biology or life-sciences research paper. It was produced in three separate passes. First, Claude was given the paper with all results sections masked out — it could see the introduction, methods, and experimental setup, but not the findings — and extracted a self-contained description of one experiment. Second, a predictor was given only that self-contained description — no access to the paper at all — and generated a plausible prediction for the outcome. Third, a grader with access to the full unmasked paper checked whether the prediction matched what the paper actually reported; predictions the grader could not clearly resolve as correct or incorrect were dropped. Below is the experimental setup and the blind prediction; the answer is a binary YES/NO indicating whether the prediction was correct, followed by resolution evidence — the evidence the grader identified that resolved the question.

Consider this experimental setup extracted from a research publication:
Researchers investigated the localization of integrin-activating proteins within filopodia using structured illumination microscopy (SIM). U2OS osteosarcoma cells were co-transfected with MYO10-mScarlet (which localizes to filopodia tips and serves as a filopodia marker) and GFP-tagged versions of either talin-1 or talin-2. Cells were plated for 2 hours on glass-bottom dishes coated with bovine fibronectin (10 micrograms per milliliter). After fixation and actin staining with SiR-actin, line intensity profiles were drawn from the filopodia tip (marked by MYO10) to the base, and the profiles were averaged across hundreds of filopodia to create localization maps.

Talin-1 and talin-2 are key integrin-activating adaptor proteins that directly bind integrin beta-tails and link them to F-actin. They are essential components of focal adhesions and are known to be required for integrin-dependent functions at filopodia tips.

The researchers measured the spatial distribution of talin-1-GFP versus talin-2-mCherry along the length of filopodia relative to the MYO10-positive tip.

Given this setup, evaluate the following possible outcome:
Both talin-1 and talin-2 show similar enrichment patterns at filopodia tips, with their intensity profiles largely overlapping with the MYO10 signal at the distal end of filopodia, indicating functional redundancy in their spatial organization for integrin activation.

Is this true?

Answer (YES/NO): YES